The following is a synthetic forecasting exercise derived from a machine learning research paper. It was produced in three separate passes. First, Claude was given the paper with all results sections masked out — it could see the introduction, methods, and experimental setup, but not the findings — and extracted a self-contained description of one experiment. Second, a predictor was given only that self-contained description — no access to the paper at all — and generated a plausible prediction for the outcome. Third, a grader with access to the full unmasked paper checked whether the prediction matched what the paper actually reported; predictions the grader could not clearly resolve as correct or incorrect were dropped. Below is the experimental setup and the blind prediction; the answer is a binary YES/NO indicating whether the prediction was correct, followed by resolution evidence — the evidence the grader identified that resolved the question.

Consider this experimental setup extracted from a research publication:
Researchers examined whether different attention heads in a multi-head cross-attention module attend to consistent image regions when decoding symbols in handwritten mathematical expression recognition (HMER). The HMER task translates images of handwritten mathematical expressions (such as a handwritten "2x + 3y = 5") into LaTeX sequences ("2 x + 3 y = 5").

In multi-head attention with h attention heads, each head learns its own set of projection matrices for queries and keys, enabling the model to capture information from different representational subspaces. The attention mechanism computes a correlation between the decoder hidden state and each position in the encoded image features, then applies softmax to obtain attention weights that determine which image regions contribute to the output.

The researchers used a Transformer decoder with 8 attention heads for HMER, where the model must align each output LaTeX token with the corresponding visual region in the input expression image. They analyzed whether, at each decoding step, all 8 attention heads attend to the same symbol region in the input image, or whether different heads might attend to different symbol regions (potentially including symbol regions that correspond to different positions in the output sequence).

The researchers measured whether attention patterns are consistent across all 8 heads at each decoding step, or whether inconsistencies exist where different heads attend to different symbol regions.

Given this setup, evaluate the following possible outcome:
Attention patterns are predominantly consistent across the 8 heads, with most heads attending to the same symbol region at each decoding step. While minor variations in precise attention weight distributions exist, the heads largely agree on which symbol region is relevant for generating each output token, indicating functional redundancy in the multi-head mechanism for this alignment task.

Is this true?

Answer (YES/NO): NO